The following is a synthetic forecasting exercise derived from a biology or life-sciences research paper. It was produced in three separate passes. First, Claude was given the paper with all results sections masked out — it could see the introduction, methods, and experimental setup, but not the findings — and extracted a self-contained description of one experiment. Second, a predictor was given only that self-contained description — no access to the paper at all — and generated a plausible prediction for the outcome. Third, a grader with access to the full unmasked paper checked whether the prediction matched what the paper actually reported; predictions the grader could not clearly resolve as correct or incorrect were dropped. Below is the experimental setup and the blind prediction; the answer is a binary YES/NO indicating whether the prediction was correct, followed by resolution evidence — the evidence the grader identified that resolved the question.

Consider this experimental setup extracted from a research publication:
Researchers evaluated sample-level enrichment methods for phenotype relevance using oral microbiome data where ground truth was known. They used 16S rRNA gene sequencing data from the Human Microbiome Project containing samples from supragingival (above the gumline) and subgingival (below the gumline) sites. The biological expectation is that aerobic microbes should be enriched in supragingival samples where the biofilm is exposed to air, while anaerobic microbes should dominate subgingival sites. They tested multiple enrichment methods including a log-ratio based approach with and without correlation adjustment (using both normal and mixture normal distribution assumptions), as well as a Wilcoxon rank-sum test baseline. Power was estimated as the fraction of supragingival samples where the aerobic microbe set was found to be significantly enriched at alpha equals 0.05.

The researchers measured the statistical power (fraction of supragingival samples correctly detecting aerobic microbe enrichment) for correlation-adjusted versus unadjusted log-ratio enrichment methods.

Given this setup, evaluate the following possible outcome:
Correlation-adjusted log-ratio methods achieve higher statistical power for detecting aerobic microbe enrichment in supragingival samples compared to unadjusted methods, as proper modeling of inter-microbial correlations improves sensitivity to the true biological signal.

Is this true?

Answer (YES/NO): NO